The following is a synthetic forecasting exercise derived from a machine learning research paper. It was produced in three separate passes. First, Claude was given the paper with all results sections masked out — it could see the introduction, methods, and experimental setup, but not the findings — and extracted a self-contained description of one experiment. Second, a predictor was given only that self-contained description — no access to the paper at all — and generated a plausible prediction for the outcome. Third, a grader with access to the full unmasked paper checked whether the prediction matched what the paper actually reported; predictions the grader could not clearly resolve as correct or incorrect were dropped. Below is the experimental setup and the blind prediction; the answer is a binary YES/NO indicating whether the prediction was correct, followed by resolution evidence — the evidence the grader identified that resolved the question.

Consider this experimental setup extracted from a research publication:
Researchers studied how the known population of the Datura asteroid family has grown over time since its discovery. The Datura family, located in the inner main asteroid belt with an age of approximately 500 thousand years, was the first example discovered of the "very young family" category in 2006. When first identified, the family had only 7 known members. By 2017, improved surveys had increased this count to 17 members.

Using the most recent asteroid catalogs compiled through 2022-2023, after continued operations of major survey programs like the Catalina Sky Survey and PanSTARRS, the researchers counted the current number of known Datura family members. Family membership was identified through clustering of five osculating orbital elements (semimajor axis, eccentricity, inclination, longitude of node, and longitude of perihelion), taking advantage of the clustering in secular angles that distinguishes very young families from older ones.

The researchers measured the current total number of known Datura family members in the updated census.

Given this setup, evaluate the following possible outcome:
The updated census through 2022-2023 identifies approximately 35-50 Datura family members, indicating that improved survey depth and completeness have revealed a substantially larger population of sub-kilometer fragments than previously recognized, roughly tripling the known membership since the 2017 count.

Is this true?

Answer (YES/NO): NO